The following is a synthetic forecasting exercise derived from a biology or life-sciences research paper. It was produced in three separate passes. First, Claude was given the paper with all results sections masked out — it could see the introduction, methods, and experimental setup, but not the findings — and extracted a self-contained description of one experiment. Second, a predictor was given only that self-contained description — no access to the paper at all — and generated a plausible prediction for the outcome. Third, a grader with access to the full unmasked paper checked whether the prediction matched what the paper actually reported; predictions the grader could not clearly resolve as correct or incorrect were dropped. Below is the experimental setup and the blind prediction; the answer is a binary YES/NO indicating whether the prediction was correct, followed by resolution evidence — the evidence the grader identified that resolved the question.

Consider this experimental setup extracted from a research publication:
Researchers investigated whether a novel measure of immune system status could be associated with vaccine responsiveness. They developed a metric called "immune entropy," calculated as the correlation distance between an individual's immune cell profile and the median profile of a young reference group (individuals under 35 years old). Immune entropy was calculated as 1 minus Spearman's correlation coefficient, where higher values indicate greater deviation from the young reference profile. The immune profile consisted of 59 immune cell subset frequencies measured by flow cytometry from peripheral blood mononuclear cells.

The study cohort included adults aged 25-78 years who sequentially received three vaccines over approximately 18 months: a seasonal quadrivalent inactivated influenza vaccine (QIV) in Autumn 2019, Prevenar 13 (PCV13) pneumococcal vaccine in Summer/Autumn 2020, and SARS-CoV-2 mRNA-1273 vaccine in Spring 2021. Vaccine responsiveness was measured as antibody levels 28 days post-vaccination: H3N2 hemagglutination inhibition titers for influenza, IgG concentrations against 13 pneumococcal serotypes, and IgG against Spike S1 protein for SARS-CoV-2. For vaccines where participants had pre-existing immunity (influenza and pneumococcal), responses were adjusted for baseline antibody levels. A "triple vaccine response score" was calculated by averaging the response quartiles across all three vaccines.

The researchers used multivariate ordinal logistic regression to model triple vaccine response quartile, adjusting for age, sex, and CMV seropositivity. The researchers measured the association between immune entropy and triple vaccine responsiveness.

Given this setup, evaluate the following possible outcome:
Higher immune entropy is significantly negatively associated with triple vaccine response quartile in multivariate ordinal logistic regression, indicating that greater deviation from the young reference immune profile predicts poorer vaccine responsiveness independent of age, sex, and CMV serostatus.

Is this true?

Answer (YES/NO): YES